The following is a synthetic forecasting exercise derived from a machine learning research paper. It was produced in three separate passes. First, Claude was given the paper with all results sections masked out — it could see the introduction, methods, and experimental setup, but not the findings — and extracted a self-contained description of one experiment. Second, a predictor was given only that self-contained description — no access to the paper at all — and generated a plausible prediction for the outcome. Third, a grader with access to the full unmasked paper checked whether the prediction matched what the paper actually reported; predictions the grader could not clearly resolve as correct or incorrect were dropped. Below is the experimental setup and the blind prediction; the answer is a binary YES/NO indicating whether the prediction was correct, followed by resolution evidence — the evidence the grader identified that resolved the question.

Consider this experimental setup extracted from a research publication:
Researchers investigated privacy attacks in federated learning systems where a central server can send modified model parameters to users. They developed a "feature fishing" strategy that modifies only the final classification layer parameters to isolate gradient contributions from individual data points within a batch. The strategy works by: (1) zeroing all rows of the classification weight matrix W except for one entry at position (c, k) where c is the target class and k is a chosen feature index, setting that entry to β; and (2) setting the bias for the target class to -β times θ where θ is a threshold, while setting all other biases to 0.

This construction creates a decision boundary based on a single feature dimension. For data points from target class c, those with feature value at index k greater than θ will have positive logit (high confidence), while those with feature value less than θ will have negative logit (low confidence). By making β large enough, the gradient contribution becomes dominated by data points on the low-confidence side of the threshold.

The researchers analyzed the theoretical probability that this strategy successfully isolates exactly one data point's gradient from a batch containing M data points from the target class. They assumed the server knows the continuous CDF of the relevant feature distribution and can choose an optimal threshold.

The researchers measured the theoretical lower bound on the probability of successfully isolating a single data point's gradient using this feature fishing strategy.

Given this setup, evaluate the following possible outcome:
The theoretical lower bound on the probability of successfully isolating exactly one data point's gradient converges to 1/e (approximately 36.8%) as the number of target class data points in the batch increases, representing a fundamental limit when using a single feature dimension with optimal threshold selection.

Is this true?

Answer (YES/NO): NO